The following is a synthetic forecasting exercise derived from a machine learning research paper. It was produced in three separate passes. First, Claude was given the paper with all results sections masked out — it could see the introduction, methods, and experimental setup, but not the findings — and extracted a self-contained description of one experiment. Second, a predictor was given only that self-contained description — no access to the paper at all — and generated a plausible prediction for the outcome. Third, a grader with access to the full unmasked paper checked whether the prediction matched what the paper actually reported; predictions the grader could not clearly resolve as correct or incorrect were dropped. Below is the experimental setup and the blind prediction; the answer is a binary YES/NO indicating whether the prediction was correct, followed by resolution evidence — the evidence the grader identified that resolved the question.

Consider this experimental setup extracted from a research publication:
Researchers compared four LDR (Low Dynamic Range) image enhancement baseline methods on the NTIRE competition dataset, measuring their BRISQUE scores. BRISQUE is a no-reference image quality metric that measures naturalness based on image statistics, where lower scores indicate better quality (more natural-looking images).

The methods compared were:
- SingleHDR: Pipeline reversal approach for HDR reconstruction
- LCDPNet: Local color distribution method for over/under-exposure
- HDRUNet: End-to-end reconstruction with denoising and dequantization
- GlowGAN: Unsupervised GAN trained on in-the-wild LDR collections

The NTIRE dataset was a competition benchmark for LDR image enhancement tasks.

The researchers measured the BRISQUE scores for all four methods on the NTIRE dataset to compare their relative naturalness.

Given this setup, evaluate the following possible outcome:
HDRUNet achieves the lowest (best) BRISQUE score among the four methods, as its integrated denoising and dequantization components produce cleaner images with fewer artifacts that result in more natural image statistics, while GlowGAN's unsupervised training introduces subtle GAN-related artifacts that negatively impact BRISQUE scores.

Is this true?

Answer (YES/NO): NO